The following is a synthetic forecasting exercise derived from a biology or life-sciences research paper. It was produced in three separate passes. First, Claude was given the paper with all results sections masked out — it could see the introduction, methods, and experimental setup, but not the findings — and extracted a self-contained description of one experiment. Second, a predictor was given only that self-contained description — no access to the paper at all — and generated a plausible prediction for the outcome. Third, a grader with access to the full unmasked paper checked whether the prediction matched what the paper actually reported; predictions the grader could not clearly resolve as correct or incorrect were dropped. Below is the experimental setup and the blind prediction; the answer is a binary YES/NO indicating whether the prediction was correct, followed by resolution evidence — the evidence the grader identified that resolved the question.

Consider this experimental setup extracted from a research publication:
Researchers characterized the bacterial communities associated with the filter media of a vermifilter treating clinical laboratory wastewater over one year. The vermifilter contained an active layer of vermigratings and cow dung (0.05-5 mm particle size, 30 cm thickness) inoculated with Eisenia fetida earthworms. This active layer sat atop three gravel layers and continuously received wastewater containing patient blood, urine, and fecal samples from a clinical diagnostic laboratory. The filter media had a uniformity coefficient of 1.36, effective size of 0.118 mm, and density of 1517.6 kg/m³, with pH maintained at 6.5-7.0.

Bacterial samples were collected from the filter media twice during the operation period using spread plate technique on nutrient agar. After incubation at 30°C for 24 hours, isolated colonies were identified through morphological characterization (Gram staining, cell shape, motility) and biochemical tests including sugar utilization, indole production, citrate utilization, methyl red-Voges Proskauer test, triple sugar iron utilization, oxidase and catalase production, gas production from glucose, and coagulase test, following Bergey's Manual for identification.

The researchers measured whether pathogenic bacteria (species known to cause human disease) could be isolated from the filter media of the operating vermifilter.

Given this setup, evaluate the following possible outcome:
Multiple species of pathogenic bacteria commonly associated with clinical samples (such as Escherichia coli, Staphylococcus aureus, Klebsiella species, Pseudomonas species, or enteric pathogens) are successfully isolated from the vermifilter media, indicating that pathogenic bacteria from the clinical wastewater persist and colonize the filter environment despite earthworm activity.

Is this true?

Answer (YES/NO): NO